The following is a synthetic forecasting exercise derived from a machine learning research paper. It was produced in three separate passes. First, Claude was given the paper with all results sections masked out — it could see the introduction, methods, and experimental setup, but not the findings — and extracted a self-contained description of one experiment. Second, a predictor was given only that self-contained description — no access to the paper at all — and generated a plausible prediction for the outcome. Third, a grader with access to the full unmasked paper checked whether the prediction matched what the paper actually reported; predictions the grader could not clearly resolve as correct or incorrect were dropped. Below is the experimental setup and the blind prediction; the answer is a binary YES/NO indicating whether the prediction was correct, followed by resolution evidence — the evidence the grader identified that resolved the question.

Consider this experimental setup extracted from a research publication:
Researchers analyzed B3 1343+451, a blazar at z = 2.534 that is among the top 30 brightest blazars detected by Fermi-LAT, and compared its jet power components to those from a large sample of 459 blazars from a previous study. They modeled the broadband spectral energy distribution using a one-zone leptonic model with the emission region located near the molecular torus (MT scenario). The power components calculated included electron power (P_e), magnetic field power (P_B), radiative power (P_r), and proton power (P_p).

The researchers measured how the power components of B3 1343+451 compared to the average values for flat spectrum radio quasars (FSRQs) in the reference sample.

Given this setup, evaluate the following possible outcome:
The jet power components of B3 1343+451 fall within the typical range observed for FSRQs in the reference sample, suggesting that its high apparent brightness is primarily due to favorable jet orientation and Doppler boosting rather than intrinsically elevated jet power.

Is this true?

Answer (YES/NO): NO